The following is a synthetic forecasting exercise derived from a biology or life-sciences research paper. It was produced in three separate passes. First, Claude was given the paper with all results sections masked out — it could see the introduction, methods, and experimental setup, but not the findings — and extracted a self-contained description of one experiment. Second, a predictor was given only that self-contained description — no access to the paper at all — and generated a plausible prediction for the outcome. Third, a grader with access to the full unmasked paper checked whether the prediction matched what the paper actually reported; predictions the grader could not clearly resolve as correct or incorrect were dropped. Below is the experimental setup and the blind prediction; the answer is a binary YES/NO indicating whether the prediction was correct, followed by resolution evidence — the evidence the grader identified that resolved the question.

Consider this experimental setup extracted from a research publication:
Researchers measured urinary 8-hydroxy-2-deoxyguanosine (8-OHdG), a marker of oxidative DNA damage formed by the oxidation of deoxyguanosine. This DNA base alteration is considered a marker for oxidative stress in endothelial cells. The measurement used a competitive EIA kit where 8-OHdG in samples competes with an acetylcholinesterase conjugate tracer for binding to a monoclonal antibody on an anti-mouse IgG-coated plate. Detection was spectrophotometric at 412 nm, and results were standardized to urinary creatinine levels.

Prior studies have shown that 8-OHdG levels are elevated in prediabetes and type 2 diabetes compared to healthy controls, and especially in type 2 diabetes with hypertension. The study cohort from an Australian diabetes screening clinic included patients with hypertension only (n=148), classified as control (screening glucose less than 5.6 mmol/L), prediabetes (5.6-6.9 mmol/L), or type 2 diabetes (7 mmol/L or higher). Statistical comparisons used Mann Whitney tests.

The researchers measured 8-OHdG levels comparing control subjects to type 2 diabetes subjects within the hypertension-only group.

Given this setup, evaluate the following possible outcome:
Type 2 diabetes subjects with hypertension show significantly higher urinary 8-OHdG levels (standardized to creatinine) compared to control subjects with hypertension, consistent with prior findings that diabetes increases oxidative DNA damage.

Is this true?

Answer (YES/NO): NO